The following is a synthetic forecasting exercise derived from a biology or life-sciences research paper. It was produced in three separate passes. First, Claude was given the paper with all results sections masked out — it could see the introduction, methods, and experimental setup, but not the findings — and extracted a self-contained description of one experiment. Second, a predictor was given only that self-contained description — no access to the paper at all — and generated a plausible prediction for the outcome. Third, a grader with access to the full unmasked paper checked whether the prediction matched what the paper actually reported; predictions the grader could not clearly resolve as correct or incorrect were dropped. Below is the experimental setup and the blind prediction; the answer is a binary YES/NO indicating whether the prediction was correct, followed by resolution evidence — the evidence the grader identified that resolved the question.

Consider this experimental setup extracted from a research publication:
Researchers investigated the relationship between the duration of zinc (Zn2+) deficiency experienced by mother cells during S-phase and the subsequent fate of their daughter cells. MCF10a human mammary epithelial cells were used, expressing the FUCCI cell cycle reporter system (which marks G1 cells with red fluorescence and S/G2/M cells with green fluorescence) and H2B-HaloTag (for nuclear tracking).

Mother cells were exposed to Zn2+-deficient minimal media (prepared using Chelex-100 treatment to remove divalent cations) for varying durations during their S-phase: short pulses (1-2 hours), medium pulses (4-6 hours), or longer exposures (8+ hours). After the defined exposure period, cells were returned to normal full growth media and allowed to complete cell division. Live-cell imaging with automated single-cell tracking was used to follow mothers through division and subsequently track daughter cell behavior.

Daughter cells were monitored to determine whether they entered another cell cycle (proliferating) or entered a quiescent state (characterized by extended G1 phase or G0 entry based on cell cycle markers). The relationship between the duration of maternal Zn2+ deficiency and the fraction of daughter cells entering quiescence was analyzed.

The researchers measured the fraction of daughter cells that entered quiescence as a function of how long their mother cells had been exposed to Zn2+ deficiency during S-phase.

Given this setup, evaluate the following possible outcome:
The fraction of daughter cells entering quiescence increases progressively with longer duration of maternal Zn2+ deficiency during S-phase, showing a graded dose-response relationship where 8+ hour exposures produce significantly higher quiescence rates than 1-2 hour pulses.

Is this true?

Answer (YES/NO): NO